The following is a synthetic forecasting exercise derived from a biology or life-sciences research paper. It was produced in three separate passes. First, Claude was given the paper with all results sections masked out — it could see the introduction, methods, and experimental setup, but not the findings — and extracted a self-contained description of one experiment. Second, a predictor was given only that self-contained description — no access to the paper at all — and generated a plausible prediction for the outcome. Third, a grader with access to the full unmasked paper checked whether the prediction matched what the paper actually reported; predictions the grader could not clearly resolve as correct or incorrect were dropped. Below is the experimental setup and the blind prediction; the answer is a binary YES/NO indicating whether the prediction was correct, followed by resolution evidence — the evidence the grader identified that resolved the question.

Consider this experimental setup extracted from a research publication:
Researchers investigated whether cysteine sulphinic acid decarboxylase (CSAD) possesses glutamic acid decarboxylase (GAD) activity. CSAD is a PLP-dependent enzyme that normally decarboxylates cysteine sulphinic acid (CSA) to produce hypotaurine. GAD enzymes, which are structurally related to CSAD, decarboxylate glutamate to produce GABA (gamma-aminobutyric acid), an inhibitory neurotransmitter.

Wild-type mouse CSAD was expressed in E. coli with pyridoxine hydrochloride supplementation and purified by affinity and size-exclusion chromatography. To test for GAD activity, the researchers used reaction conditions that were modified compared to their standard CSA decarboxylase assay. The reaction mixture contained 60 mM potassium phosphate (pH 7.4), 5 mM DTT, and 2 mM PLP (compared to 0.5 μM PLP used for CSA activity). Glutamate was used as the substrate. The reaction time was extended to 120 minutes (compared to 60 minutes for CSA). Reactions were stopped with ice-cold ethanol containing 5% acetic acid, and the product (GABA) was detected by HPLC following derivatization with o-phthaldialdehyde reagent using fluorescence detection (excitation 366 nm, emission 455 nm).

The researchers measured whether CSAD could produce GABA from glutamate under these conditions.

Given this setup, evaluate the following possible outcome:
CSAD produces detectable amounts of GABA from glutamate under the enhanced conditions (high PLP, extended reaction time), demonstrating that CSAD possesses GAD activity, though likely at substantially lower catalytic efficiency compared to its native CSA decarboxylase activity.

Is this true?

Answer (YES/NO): YES